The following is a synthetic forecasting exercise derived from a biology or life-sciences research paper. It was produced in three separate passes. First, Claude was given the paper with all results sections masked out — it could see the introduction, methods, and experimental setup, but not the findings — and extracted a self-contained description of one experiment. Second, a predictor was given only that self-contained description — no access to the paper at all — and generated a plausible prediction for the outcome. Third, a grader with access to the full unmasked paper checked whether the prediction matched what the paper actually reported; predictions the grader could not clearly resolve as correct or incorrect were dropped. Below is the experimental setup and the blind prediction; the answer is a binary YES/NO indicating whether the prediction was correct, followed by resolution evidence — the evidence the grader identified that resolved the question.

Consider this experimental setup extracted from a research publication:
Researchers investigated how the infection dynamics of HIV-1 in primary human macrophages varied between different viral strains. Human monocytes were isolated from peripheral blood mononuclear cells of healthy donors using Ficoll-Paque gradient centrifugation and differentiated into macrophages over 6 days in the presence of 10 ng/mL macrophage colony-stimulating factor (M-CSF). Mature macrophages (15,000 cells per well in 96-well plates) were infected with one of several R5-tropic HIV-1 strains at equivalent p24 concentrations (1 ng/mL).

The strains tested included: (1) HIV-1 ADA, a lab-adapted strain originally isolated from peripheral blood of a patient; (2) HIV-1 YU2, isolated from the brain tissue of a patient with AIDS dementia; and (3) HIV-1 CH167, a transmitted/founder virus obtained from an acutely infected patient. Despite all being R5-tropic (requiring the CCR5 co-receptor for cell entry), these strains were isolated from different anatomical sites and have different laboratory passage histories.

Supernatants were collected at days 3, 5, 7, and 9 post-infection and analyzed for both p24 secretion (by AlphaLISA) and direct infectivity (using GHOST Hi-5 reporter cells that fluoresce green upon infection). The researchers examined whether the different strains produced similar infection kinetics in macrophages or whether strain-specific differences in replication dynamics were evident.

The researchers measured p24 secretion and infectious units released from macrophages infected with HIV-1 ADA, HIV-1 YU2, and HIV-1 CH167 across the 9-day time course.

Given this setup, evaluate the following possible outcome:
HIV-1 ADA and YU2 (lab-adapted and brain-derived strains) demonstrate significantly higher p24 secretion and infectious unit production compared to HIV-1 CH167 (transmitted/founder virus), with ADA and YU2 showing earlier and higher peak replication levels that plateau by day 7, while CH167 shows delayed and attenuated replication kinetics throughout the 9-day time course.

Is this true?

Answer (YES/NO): NO